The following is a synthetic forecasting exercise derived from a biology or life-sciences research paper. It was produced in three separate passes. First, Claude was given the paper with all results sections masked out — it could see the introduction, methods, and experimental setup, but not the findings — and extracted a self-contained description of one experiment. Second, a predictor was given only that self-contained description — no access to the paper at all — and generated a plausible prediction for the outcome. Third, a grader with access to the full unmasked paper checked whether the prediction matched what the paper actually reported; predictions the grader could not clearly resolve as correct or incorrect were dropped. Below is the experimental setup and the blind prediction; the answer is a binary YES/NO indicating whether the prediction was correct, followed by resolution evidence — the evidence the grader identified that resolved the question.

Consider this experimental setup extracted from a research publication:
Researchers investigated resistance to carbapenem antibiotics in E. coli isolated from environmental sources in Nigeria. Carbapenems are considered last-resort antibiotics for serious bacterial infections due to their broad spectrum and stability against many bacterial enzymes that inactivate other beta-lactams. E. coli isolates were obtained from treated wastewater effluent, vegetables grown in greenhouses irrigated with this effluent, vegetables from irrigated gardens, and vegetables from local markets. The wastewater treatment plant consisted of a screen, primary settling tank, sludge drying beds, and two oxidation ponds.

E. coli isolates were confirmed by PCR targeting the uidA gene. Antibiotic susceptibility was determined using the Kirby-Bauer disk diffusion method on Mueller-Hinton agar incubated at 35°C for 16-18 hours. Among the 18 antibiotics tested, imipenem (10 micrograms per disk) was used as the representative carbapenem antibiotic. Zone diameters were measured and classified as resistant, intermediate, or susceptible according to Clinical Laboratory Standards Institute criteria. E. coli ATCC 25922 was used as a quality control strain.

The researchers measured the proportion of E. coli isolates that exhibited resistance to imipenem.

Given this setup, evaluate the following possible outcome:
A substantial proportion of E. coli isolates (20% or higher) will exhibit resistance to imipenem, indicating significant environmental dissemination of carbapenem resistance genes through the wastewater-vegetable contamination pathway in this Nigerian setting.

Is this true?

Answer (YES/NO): NO